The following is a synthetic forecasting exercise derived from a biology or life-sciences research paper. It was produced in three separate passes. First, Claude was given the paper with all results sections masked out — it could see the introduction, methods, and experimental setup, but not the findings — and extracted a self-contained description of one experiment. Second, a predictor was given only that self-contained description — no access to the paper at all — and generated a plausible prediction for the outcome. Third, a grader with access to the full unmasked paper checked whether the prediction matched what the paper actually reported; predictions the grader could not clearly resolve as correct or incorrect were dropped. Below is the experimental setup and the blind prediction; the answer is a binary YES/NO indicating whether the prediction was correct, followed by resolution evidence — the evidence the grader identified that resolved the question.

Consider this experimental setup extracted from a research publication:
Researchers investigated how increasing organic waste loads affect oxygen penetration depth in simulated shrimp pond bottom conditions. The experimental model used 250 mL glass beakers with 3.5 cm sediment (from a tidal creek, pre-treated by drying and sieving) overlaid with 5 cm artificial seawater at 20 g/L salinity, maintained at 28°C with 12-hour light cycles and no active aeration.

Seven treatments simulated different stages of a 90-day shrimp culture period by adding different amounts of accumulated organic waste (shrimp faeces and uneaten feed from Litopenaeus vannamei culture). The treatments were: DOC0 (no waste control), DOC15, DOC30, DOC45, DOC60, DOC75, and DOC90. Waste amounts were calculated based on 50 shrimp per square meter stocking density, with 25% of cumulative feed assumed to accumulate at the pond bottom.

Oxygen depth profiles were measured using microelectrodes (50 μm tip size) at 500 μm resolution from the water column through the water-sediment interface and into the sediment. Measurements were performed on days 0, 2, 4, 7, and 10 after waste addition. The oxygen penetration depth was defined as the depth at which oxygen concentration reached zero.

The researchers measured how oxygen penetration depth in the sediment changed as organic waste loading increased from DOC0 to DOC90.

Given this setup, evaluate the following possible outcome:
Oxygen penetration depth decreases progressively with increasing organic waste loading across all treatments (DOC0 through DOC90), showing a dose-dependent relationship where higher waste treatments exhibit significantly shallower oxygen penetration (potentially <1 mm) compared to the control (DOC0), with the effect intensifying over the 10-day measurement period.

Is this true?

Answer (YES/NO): NO